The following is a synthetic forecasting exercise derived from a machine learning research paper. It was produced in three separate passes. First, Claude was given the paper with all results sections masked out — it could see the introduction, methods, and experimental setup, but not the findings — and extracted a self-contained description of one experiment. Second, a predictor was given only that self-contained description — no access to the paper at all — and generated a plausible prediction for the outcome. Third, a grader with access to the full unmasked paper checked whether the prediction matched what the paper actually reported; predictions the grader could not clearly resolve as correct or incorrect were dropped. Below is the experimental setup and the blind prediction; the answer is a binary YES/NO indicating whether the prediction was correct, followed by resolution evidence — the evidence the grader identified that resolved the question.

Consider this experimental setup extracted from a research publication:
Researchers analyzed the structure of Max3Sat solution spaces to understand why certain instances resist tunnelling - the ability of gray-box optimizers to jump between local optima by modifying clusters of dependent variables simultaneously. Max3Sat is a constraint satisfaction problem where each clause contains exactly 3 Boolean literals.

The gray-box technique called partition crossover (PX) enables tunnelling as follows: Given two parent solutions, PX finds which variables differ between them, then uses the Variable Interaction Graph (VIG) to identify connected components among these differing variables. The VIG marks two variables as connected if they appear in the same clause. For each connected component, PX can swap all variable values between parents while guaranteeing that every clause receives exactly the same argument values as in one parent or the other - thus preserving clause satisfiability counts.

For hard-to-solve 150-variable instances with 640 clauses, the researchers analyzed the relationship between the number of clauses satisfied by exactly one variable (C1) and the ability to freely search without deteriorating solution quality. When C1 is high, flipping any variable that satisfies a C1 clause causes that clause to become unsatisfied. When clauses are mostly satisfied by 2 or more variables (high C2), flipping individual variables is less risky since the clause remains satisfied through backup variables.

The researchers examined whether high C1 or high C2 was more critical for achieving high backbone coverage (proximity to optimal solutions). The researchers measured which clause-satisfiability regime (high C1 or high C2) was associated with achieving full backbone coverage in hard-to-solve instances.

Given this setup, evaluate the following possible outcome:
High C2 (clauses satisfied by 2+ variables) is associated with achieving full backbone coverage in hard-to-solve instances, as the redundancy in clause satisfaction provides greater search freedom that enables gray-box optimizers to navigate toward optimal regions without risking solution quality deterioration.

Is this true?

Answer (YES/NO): NO